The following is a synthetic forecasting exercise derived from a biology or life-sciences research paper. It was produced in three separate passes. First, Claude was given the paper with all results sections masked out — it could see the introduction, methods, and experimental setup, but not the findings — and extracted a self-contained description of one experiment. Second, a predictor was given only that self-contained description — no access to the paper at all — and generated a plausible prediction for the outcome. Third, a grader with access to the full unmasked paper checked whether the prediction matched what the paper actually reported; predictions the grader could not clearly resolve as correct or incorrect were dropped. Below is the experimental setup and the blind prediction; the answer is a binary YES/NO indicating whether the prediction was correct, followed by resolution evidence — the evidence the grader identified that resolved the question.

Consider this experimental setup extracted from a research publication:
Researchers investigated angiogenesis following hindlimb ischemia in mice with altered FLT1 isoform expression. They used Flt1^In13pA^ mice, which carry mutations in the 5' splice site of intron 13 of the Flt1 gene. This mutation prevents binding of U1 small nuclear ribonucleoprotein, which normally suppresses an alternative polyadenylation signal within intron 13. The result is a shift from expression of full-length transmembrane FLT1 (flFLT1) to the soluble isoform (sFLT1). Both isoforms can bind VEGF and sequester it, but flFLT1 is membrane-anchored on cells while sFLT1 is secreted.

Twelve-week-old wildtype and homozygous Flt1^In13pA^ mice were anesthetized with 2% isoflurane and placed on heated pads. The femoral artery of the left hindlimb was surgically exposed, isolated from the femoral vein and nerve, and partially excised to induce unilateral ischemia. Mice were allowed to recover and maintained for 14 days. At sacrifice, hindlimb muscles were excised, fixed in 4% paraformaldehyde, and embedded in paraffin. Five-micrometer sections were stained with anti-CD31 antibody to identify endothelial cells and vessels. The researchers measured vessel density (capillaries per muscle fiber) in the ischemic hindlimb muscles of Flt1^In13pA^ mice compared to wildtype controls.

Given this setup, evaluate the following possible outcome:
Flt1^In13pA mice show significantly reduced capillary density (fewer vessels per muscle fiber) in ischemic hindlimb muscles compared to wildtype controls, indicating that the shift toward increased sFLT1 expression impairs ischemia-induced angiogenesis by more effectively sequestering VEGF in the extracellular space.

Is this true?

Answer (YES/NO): NO